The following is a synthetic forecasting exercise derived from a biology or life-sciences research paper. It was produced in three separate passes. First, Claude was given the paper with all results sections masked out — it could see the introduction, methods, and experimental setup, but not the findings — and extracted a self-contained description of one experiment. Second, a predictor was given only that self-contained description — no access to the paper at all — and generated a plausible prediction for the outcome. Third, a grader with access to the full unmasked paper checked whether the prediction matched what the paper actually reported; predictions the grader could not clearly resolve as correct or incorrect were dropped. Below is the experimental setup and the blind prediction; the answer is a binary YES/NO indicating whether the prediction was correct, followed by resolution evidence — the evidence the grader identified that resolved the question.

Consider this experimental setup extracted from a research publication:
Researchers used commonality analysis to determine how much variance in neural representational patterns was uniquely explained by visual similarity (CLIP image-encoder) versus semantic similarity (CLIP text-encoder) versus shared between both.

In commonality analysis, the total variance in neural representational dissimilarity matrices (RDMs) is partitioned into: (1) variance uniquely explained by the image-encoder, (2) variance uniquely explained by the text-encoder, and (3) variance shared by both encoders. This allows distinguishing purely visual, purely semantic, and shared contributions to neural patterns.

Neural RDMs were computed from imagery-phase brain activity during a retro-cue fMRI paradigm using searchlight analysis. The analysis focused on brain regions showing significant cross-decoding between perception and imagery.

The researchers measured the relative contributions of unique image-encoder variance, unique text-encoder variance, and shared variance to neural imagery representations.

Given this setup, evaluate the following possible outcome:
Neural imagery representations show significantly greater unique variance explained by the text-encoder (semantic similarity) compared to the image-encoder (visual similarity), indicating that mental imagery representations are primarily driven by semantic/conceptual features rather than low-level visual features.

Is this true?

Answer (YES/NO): NO